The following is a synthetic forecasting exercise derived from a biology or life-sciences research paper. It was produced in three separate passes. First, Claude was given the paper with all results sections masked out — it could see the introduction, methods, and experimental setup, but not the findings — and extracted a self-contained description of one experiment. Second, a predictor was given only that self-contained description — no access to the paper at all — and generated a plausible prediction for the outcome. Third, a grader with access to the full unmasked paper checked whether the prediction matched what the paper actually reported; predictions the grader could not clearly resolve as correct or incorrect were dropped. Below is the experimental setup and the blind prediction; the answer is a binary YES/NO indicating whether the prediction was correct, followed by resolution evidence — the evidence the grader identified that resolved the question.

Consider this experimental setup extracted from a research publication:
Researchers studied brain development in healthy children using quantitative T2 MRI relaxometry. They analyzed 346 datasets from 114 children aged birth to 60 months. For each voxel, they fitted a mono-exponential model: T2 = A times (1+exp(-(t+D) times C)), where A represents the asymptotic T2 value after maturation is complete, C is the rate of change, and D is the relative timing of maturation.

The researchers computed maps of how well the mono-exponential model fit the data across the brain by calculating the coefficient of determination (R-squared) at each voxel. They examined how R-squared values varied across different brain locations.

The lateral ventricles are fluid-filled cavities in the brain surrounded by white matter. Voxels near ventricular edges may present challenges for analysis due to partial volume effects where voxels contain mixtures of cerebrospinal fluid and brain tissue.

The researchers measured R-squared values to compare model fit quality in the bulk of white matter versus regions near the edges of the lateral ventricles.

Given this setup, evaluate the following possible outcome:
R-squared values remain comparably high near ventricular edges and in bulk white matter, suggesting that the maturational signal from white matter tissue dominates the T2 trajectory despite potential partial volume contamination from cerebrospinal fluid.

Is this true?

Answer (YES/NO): NO